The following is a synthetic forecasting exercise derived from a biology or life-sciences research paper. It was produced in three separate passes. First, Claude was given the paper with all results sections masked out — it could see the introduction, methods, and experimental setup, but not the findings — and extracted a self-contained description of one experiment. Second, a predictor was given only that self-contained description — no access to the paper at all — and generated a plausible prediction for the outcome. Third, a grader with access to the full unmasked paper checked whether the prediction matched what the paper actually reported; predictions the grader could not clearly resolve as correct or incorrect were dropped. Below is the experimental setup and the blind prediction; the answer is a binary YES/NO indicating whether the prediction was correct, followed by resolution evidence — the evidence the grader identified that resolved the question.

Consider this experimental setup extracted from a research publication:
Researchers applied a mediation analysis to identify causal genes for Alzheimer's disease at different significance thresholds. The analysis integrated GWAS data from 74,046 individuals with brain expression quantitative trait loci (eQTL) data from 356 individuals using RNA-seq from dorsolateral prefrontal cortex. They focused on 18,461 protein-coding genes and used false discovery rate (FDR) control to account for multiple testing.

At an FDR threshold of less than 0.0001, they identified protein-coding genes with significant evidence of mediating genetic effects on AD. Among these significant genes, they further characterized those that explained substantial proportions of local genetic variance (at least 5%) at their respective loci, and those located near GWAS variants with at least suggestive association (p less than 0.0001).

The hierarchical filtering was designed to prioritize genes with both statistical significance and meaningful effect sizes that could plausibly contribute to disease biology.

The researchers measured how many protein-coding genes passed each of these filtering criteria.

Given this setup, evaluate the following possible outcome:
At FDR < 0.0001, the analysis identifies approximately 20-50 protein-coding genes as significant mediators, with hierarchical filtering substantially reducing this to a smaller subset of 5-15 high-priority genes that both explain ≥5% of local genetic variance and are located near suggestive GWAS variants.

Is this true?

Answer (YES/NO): NO